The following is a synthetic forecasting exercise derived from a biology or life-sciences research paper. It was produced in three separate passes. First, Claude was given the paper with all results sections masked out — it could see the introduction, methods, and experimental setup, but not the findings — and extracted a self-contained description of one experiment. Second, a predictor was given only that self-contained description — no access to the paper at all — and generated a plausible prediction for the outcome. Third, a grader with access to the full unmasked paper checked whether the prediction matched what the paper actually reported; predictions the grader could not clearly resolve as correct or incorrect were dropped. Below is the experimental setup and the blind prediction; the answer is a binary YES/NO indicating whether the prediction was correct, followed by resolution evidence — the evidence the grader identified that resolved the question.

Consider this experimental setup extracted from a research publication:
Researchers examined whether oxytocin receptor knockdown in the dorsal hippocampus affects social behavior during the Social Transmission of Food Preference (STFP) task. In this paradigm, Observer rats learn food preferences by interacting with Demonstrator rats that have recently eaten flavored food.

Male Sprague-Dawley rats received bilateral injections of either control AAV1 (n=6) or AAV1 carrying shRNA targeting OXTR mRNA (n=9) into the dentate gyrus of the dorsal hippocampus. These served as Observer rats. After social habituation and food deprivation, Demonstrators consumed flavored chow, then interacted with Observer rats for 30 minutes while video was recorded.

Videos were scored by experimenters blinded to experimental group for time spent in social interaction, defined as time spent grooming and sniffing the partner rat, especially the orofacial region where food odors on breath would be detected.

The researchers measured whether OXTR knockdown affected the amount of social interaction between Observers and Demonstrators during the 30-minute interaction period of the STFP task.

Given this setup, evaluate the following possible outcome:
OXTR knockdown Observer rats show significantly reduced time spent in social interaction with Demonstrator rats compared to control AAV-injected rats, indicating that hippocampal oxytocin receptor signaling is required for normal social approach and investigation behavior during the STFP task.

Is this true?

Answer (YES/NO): NO